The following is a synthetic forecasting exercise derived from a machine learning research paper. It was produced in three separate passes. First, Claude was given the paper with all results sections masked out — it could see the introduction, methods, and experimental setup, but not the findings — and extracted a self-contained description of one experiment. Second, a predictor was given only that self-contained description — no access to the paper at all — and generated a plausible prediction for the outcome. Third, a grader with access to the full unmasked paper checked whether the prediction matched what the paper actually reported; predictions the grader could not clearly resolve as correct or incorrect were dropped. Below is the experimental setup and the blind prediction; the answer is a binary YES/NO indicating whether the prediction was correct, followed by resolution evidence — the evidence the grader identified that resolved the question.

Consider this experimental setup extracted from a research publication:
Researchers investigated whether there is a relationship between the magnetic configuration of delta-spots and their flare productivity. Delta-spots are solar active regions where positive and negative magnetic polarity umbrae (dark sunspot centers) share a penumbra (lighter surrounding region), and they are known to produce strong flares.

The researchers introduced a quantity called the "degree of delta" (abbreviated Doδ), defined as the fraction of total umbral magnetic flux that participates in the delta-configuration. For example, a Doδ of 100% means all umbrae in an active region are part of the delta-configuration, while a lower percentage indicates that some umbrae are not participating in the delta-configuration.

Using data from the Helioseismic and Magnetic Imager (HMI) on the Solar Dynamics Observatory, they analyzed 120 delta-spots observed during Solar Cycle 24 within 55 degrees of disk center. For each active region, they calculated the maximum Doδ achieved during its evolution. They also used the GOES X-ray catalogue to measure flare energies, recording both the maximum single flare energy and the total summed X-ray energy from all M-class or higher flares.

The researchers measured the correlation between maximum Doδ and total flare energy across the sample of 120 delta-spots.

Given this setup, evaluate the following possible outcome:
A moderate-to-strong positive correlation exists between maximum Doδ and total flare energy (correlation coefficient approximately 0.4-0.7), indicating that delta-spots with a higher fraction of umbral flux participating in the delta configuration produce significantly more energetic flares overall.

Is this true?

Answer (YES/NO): YES